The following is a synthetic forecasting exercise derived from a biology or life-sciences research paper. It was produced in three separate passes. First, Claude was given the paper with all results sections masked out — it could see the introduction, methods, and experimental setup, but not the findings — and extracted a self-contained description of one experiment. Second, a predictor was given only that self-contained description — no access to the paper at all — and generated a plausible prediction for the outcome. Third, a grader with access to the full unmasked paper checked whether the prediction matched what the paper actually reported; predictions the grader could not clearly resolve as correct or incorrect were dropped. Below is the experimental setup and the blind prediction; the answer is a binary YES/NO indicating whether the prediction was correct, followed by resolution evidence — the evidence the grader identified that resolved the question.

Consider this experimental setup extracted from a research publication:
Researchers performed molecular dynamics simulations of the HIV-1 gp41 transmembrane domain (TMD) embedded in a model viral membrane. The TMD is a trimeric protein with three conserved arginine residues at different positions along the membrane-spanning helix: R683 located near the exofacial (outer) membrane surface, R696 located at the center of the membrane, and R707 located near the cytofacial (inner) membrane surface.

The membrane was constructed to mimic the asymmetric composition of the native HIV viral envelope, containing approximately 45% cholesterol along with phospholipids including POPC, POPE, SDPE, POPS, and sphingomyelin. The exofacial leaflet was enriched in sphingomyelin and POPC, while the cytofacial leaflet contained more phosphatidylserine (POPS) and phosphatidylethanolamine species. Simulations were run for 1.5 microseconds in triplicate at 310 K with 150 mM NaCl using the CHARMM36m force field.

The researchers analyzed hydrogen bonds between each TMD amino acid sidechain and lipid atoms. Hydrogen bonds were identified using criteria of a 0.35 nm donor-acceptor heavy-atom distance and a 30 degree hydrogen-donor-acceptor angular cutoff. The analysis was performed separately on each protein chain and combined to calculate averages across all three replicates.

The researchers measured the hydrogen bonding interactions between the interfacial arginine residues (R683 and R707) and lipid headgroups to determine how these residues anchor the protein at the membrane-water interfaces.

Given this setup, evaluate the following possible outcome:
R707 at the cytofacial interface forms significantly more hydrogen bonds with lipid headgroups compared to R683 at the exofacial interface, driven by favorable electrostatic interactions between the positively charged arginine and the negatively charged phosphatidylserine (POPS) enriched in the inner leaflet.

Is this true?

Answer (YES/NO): NO